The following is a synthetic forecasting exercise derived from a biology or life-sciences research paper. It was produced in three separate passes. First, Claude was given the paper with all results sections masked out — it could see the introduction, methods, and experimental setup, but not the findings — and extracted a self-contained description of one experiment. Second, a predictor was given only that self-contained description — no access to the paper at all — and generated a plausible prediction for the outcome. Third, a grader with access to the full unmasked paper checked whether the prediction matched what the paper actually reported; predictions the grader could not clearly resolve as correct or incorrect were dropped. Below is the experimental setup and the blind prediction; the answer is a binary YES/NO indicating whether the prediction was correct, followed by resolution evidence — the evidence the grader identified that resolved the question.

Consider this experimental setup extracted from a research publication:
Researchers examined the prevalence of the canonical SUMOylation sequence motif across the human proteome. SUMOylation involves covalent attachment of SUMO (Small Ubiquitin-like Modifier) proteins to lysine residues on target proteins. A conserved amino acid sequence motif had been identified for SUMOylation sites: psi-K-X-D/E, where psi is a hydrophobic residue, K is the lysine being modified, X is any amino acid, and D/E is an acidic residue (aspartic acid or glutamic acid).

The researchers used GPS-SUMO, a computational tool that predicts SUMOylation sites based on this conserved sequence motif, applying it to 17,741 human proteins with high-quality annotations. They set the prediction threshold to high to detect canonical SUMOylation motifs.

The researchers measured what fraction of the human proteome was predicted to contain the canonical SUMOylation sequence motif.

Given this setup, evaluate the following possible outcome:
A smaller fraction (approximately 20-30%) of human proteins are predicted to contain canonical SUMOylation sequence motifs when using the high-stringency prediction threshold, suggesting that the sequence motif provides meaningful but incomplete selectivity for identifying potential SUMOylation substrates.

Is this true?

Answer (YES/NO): NO